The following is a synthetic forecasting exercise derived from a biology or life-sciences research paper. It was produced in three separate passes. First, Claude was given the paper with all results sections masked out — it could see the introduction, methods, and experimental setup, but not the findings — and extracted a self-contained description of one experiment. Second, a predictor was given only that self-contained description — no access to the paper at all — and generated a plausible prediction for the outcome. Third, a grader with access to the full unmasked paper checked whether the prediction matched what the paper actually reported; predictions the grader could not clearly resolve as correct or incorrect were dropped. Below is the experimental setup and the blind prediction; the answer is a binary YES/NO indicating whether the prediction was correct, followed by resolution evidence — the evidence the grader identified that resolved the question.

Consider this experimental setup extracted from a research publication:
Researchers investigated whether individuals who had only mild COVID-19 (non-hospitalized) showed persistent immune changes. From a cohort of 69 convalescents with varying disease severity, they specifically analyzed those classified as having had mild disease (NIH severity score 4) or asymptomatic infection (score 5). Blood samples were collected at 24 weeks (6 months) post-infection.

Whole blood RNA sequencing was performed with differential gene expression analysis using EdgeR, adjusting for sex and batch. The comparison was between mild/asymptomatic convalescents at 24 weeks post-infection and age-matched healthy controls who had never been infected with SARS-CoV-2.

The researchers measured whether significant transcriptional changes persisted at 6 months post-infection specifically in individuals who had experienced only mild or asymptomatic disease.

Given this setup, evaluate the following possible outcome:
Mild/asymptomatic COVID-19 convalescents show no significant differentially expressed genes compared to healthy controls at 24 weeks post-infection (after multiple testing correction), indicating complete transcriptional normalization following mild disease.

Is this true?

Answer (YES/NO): NO